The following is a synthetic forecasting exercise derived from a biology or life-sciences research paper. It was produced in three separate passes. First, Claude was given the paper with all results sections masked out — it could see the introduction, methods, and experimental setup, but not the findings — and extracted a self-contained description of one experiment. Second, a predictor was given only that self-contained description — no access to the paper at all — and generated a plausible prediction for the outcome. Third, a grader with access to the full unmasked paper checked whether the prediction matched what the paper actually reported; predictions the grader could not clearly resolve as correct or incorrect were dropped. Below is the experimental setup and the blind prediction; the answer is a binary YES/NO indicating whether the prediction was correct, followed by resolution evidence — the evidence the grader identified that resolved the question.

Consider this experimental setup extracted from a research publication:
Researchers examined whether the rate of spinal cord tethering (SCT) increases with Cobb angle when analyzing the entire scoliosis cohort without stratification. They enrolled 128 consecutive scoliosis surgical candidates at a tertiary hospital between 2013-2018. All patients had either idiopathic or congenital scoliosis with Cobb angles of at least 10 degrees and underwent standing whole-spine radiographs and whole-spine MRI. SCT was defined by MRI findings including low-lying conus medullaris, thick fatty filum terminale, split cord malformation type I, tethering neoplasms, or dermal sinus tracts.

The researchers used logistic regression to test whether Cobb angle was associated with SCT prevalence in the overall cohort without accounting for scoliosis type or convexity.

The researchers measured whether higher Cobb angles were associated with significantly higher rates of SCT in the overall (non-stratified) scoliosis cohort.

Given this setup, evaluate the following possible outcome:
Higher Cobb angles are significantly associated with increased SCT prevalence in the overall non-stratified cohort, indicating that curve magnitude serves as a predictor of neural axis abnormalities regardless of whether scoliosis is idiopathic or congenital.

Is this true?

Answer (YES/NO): NO